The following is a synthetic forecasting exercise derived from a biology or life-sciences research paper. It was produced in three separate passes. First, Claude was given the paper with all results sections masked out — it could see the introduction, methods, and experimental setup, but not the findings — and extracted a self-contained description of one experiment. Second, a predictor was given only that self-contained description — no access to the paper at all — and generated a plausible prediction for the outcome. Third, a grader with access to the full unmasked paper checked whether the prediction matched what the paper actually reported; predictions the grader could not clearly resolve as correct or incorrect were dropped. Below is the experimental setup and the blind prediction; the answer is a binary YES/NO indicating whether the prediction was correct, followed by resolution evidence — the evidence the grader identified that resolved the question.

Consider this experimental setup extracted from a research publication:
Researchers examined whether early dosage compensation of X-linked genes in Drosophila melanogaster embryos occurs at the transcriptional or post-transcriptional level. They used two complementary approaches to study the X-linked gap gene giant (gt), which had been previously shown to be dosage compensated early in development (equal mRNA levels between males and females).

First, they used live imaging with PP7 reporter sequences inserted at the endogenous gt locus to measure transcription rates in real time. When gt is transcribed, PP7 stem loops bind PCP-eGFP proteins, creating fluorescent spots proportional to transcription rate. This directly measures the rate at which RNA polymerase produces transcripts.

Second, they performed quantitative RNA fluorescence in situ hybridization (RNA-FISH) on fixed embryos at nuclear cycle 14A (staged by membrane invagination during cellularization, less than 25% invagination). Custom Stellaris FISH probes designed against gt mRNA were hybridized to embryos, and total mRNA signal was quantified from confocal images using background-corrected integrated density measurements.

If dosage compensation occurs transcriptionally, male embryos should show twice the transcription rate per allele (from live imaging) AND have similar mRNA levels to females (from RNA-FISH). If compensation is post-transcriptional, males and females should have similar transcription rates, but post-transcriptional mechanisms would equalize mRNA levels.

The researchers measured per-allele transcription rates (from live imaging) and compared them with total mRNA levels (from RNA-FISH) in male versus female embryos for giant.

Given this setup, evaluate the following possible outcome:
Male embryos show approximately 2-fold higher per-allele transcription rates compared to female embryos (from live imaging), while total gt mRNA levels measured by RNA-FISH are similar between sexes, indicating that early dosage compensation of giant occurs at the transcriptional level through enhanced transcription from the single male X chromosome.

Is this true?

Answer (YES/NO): NO